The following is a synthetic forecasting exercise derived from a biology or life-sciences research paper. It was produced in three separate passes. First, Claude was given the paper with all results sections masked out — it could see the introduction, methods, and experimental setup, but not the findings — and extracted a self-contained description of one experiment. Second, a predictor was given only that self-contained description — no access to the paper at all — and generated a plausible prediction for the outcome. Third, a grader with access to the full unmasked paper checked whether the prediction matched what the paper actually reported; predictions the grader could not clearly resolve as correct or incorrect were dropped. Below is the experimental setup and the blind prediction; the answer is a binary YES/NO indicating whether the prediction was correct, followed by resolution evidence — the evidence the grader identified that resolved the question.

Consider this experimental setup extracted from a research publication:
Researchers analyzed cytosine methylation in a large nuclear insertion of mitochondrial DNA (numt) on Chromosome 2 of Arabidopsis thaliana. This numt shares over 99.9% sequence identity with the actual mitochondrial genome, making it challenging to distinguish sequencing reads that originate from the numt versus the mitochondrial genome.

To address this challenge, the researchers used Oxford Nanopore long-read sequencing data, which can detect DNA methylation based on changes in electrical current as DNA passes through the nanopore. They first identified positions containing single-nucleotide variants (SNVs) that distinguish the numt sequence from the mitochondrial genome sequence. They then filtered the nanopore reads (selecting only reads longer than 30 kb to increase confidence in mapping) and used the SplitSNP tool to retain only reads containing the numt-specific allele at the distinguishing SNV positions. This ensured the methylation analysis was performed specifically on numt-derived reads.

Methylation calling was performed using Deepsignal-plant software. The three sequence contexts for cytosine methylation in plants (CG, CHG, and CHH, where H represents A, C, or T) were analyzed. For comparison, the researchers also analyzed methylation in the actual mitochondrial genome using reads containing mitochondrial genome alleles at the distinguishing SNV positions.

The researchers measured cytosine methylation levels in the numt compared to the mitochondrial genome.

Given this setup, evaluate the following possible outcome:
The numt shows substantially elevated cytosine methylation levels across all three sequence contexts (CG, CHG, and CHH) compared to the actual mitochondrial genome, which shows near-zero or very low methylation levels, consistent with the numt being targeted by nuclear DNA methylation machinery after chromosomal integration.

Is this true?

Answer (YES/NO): YES